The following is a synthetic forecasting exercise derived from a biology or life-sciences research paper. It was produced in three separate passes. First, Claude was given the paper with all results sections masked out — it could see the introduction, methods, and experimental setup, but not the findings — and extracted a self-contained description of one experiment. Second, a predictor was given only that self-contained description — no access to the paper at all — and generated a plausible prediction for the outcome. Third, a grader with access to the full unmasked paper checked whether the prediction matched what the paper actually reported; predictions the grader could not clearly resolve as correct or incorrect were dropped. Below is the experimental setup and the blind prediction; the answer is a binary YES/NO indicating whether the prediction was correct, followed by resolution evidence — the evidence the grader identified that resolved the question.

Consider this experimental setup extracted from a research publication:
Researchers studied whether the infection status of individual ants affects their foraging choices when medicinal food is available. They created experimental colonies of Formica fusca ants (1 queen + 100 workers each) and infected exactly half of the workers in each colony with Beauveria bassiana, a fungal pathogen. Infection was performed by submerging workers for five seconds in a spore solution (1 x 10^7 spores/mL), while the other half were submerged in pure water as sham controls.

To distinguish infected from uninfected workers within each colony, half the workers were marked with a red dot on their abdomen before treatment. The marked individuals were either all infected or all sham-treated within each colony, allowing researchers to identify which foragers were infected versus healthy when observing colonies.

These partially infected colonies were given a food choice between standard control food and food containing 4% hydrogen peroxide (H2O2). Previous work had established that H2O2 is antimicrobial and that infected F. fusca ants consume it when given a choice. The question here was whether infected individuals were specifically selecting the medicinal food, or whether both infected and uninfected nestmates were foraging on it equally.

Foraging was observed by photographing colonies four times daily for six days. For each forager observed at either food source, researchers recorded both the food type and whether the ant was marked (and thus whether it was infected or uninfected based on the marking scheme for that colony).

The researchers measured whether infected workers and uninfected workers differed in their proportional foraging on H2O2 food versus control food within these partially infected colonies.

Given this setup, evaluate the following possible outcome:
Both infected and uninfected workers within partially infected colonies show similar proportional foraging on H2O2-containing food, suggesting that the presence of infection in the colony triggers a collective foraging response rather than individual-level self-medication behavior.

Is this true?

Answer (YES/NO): YES